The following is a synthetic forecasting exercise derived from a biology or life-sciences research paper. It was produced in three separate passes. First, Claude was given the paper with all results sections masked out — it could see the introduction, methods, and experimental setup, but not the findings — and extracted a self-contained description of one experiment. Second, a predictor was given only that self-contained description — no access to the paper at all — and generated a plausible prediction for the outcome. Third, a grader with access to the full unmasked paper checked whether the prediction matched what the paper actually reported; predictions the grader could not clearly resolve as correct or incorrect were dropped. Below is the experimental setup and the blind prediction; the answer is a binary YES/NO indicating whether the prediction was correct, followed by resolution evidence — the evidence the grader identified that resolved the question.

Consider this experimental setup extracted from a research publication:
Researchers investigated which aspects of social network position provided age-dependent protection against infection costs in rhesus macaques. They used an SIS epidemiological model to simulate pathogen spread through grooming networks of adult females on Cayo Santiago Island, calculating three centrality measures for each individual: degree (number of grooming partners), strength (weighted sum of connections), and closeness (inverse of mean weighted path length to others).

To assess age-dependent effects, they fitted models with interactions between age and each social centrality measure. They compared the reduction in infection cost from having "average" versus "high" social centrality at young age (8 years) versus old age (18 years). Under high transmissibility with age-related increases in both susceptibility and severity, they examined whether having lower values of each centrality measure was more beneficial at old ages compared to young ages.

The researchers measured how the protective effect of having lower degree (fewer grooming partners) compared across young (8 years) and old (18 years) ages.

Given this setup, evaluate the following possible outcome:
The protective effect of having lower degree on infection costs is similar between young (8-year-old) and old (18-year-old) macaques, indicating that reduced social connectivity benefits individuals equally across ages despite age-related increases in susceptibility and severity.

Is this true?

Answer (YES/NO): YES